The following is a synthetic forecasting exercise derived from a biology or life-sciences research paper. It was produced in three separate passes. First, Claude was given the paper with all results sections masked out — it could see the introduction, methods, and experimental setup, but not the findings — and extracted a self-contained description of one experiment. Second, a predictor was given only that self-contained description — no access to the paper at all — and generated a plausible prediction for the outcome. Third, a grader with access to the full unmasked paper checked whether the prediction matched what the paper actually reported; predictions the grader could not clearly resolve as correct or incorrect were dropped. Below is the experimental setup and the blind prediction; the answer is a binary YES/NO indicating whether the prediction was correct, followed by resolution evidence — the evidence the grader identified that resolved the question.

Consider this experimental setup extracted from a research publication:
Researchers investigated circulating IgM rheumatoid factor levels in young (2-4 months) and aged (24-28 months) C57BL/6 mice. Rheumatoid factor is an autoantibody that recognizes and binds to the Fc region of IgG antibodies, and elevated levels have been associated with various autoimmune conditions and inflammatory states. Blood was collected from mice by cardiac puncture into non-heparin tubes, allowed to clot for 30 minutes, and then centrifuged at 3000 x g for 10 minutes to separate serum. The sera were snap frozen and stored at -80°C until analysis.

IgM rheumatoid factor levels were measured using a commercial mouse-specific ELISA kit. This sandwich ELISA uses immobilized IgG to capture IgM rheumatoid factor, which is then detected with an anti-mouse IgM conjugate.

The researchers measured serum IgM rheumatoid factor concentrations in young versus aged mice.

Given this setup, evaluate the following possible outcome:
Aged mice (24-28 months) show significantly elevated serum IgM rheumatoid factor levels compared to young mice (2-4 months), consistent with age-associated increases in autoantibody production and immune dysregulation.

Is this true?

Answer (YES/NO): YES